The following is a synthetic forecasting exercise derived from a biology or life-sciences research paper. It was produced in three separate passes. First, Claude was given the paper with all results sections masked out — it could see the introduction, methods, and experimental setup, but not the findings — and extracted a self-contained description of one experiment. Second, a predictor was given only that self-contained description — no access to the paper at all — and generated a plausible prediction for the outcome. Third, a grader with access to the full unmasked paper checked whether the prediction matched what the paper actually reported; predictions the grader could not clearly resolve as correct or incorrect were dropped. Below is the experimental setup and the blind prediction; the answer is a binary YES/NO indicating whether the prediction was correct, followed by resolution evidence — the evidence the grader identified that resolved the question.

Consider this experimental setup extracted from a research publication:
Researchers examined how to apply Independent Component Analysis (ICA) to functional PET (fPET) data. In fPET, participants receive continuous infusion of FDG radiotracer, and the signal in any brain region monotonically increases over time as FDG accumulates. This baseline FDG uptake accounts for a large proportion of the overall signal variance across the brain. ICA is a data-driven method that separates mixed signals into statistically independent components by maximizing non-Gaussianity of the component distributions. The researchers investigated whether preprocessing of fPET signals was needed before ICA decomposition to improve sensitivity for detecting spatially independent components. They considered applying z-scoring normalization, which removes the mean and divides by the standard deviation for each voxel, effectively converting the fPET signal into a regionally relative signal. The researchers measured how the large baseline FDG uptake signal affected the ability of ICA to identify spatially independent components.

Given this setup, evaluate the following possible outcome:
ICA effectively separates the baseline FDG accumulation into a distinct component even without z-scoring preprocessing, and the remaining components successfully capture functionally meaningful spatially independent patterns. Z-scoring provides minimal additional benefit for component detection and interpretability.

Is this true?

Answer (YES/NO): NO